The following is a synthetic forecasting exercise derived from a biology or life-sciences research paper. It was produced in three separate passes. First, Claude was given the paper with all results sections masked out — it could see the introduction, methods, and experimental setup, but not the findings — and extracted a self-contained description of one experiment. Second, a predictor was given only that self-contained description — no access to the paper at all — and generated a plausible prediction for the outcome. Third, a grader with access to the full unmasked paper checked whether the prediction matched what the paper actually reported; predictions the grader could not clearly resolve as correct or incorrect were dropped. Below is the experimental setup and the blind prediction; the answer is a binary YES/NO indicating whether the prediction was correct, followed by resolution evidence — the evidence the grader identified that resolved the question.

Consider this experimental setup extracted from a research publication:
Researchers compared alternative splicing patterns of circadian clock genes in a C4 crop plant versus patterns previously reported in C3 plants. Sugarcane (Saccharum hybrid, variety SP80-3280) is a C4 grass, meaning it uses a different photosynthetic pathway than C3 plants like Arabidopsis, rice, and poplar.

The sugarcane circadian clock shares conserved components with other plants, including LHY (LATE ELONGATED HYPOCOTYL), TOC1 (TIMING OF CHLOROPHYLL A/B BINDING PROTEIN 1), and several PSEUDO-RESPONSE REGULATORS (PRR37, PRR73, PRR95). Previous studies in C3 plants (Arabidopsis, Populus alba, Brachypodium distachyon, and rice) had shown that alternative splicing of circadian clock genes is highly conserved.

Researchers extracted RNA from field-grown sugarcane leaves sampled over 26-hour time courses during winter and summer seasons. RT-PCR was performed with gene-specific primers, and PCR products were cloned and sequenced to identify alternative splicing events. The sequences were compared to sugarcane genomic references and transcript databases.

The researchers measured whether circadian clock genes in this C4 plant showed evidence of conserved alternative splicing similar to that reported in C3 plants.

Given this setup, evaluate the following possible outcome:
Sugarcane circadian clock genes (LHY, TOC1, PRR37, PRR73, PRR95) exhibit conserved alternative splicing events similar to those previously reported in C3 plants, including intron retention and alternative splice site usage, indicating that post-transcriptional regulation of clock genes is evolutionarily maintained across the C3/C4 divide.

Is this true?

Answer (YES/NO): YES